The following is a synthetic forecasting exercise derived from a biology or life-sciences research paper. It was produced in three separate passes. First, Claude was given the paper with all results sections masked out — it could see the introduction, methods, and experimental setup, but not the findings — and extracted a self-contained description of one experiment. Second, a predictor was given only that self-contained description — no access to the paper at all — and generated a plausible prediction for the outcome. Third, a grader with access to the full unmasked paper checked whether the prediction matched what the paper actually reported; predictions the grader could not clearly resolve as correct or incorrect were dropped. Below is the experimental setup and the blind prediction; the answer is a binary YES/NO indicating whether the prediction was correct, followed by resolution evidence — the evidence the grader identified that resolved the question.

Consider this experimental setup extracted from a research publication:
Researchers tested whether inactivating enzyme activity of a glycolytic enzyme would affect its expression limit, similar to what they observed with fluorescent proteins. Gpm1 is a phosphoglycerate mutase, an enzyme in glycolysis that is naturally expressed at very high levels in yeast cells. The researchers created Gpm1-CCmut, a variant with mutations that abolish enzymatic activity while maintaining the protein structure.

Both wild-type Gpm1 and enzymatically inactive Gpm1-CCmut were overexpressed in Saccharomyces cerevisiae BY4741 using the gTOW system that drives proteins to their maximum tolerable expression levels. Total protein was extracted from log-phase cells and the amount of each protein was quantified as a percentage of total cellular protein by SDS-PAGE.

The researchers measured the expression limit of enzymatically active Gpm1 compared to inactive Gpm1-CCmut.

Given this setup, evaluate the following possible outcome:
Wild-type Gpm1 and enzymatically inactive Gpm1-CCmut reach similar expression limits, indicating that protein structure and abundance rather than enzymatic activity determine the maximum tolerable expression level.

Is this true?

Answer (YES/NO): NO